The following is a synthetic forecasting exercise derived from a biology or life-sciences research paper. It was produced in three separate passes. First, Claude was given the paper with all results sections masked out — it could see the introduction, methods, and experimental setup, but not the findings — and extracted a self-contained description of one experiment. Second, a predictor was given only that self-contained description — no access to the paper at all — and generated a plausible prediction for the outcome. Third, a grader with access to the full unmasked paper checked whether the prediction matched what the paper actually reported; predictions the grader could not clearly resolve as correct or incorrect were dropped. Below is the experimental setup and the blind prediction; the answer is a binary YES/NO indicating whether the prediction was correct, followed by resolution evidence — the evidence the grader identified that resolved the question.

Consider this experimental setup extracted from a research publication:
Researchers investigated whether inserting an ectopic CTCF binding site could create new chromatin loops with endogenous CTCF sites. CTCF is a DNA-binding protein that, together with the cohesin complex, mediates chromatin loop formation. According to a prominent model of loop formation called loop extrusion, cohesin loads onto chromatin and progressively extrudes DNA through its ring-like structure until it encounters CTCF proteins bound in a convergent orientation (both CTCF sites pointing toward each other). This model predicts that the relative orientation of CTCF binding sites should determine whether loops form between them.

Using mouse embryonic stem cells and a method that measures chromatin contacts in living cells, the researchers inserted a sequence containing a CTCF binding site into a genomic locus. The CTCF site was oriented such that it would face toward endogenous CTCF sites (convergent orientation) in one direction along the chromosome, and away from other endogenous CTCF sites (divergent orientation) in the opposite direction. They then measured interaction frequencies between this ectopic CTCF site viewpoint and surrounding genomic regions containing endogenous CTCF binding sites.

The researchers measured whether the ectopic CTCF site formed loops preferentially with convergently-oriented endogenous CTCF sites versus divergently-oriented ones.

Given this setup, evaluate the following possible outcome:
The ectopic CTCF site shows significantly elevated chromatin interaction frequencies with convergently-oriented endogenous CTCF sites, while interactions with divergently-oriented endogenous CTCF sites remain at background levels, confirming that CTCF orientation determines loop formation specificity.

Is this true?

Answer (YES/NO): NO